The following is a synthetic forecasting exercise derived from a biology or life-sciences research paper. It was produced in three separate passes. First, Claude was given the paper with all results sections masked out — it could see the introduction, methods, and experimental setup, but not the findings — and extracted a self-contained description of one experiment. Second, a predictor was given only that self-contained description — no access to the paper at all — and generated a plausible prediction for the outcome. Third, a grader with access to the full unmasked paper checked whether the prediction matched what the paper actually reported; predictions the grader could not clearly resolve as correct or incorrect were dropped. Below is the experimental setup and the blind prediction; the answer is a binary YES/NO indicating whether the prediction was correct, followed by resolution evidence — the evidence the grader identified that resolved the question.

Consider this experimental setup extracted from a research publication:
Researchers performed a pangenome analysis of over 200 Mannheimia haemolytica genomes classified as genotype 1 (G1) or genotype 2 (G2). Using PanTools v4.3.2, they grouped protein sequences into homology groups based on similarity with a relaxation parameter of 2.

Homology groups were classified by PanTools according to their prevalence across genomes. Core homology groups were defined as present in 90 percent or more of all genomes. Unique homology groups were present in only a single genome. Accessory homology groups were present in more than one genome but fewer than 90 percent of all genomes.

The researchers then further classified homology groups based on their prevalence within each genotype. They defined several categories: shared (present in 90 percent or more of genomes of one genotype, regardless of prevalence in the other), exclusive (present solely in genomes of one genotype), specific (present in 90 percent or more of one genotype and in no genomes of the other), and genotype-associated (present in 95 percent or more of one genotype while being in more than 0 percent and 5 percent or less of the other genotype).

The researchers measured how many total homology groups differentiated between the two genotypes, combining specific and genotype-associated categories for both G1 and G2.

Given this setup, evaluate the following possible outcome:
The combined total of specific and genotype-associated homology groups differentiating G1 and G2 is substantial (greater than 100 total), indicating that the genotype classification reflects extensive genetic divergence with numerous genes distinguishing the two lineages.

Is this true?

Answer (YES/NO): YES